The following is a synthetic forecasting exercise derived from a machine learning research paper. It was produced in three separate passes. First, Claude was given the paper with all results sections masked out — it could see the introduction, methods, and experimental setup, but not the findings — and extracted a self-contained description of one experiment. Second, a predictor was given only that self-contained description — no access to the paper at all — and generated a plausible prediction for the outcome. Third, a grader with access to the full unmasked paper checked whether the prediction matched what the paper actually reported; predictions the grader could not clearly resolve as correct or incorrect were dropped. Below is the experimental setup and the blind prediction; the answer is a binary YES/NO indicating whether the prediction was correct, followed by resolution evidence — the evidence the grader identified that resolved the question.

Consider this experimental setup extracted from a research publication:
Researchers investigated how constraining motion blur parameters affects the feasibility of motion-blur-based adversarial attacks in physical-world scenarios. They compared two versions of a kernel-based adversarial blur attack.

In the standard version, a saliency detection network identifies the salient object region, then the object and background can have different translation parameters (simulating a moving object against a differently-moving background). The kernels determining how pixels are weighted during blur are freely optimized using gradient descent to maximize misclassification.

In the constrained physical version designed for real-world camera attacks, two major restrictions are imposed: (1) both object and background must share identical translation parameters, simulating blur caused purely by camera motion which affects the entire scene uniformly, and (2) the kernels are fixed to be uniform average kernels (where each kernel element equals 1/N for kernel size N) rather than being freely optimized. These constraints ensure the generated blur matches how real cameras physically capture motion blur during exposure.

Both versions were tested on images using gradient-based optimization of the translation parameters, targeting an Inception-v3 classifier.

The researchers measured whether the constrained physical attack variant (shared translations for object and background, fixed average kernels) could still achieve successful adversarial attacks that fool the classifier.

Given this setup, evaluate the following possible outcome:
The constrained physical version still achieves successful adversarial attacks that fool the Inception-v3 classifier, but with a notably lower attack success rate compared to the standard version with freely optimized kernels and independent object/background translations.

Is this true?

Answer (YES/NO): YES